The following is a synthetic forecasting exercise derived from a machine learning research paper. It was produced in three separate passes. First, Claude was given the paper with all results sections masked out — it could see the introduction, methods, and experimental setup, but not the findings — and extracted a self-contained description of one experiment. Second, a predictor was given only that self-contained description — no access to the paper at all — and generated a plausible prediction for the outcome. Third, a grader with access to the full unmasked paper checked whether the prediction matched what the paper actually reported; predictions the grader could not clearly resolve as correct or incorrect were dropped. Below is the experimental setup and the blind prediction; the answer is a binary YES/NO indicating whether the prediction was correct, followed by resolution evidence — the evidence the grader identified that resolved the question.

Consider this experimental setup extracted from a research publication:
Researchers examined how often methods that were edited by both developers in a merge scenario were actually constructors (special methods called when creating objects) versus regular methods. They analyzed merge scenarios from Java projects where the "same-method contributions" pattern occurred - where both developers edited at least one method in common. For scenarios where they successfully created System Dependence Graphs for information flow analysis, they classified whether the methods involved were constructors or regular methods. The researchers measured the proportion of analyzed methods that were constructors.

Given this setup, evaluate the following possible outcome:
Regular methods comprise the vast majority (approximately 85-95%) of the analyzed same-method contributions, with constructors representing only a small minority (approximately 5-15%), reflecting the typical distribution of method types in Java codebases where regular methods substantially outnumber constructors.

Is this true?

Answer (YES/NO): NO